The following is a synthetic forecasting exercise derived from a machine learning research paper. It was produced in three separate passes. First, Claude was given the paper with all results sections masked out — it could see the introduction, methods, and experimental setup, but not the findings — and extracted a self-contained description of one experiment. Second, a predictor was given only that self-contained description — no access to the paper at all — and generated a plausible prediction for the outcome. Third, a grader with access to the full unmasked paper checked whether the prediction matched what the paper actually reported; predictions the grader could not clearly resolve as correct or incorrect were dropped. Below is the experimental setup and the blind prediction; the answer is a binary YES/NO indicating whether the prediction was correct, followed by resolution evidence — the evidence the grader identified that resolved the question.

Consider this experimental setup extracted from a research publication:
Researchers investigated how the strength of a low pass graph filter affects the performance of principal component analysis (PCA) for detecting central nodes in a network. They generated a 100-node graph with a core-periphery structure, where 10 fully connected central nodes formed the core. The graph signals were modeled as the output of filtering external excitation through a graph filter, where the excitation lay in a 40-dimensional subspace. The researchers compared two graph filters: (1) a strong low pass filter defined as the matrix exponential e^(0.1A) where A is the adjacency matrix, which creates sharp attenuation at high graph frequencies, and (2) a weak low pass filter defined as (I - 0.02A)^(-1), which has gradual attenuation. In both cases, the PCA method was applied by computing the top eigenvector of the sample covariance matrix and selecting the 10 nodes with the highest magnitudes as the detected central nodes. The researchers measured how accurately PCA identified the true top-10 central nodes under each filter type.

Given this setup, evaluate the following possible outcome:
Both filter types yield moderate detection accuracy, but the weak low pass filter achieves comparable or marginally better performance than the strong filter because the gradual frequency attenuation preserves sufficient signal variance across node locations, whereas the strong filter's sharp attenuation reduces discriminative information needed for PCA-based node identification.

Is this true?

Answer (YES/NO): NO